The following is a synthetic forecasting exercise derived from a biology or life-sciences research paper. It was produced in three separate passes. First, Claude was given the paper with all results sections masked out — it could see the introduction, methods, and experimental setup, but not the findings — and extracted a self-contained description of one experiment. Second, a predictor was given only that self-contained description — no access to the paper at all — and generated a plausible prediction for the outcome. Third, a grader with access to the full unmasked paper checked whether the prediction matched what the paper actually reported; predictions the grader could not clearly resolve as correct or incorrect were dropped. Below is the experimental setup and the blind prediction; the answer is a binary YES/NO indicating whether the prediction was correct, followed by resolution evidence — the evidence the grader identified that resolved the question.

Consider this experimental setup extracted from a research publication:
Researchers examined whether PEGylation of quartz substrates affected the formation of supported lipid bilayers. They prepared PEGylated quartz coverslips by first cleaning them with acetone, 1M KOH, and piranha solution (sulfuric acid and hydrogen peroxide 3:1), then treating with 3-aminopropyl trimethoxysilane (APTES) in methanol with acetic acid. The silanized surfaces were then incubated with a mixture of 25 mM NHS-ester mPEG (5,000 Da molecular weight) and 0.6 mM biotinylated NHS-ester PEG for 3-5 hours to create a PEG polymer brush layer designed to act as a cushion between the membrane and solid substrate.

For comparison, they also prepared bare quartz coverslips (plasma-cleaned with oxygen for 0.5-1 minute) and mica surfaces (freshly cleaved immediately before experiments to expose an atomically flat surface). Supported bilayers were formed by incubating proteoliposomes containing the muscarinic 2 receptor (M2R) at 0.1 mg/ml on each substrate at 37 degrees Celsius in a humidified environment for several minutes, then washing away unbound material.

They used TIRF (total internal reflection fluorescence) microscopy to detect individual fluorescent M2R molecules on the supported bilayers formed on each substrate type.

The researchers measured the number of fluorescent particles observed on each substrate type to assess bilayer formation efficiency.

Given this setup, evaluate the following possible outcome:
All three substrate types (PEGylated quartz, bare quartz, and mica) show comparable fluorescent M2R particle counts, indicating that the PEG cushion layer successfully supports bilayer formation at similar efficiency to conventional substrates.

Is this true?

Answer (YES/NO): NO